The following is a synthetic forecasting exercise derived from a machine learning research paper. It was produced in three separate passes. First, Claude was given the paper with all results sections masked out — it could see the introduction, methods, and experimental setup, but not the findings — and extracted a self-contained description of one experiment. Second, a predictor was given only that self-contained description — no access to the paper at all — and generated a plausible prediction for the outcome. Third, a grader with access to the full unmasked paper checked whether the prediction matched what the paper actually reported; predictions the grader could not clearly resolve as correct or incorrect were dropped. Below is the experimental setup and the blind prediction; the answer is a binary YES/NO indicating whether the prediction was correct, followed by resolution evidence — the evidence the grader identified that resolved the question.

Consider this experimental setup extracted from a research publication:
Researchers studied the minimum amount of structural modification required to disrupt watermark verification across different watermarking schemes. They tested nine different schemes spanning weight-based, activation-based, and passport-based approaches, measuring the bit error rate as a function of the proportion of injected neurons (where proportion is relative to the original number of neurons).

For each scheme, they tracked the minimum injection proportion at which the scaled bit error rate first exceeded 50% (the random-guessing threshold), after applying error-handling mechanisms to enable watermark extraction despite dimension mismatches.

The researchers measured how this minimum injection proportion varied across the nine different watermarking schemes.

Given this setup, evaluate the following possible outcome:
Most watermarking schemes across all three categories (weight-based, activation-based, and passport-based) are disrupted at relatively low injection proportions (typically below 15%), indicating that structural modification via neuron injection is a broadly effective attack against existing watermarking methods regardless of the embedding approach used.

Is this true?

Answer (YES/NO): YES